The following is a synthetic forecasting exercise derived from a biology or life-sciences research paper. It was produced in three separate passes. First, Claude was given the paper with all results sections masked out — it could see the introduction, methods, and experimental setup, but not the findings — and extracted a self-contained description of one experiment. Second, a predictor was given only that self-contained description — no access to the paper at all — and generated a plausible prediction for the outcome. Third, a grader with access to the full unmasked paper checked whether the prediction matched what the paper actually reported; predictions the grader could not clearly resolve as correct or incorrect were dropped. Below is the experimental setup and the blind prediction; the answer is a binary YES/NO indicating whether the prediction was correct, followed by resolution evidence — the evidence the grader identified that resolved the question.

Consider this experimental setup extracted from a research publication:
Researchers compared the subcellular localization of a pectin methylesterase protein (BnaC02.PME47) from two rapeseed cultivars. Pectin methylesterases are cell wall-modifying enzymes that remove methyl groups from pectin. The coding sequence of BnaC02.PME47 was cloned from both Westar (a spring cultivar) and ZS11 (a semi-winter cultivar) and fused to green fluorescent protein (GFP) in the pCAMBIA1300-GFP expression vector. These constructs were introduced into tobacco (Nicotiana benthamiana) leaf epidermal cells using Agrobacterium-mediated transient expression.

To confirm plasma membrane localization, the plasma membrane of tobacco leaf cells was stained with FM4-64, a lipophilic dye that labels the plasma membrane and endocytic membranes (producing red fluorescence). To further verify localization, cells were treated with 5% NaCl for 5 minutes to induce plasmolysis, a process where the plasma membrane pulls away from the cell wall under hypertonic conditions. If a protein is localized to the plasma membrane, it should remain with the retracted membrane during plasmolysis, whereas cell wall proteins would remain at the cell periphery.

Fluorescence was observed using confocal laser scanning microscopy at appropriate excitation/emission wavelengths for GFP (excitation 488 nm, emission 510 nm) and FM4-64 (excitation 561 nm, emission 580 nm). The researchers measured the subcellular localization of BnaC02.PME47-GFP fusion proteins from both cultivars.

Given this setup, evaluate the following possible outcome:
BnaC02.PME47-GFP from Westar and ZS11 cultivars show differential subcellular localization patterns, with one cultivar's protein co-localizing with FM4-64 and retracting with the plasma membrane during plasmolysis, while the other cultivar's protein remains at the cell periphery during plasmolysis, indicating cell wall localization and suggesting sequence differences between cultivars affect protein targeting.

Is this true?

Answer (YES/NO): NO